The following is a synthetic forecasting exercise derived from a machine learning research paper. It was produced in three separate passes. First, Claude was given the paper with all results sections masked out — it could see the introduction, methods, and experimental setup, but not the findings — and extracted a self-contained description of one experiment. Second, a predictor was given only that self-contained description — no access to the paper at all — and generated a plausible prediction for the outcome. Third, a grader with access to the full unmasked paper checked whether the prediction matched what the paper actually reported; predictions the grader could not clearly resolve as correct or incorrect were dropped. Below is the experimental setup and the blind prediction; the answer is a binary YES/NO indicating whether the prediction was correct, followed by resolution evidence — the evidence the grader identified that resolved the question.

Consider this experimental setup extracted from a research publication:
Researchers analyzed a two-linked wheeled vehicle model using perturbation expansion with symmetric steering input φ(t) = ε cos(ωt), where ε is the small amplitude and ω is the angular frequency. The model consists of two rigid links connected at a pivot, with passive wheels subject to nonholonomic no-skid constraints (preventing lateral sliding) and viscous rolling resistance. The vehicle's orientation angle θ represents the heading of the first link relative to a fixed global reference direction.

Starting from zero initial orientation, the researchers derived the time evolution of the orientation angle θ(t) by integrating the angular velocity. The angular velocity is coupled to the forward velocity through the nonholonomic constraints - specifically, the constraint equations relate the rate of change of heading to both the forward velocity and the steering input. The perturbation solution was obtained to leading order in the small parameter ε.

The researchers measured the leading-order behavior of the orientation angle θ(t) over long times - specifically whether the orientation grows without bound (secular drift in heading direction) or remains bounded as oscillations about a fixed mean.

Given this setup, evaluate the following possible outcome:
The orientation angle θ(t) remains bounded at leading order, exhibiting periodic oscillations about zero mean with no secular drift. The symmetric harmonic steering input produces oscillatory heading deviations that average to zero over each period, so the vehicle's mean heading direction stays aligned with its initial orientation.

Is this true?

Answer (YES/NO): YES